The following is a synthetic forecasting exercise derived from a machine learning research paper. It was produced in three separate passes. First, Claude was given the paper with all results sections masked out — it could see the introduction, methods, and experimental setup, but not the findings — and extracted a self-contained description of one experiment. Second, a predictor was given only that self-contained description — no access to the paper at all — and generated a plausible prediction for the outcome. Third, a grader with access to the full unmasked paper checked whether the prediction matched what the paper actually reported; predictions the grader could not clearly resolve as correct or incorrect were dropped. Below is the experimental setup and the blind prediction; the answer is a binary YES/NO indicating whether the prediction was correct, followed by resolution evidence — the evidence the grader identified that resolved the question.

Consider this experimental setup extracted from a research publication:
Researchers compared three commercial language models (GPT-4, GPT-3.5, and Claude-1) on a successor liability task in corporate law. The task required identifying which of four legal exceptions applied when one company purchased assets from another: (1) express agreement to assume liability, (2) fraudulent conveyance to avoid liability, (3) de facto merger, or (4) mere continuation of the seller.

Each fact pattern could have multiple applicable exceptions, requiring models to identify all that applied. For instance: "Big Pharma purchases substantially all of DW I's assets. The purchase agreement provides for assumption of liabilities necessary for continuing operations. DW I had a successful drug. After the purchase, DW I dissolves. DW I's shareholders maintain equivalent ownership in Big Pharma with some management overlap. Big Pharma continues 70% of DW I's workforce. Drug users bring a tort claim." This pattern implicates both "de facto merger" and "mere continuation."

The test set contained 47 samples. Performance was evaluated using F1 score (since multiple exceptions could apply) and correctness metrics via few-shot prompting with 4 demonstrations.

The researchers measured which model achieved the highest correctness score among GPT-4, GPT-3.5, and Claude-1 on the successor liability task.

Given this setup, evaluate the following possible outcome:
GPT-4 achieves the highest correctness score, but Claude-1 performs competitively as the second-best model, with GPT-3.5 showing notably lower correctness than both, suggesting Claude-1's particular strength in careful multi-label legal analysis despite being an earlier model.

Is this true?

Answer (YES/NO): NO